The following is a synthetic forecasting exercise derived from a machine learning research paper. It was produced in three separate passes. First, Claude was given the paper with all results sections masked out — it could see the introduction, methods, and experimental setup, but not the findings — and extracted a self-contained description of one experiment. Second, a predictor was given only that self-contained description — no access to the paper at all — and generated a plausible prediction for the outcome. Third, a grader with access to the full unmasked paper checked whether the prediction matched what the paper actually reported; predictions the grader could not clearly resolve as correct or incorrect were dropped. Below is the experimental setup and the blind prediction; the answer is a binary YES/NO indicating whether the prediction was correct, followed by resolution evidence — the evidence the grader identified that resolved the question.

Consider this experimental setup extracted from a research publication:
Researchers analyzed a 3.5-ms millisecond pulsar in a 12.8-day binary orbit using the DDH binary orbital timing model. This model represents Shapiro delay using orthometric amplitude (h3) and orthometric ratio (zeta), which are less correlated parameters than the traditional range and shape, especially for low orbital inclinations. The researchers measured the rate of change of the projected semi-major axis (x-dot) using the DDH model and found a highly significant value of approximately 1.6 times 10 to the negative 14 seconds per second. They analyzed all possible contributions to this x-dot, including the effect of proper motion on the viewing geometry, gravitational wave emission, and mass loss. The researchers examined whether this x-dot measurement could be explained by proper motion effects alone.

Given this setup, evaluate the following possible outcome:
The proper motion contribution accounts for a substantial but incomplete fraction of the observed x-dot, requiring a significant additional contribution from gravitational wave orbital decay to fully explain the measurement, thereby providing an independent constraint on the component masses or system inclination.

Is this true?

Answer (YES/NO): NO